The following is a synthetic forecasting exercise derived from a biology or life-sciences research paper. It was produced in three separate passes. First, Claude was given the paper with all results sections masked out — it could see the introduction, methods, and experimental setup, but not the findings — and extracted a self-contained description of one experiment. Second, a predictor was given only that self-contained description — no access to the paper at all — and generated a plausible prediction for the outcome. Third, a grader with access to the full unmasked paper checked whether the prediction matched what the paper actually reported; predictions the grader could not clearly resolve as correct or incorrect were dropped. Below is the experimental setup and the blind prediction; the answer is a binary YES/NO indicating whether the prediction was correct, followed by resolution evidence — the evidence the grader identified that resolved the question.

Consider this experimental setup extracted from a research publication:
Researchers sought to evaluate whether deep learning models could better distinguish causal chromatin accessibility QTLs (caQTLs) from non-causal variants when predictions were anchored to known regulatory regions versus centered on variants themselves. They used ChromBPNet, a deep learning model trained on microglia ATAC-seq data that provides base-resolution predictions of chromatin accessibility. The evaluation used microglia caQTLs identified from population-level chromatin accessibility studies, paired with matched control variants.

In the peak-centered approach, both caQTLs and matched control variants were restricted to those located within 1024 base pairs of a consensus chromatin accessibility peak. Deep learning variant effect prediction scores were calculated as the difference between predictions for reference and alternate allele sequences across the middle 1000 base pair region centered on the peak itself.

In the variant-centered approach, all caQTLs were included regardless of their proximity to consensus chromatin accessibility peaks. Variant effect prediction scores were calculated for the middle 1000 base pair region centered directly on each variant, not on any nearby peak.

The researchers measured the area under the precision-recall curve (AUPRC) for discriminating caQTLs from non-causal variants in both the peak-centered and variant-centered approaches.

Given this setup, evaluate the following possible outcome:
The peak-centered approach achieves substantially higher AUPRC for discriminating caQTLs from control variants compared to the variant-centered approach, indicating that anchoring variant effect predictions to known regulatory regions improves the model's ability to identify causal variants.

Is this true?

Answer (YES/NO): YES